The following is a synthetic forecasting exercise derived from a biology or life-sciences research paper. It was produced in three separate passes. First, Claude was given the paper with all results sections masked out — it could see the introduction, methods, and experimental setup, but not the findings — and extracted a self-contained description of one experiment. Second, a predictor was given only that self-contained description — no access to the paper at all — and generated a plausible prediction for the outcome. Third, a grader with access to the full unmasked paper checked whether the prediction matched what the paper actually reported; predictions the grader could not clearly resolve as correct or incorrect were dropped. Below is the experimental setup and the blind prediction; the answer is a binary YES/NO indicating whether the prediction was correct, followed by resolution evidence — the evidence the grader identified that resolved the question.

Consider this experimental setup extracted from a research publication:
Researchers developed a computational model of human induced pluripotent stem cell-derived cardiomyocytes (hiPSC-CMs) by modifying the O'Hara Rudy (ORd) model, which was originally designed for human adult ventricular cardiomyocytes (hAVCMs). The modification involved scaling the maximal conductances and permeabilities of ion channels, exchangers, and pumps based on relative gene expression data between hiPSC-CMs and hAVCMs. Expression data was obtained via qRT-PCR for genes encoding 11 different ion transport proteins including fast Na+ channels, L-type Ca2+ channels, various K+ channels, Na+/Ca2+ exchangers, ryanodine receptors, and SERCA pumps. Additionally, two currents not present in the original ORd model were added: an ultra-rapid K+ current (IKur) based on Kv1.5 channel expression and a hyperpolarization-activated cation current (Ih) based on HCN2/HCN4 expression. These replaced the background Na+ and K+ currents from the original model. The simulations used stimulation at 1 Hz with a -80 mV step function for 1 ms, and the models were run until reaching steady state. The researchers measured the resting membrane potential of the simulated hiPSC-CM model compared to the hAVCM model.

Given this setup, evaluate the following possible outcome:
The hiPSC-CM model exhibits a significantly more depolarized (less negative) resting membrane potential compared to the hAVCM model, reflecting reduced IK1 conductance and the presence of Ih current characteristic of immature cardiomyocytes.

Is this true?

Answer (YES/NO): NO